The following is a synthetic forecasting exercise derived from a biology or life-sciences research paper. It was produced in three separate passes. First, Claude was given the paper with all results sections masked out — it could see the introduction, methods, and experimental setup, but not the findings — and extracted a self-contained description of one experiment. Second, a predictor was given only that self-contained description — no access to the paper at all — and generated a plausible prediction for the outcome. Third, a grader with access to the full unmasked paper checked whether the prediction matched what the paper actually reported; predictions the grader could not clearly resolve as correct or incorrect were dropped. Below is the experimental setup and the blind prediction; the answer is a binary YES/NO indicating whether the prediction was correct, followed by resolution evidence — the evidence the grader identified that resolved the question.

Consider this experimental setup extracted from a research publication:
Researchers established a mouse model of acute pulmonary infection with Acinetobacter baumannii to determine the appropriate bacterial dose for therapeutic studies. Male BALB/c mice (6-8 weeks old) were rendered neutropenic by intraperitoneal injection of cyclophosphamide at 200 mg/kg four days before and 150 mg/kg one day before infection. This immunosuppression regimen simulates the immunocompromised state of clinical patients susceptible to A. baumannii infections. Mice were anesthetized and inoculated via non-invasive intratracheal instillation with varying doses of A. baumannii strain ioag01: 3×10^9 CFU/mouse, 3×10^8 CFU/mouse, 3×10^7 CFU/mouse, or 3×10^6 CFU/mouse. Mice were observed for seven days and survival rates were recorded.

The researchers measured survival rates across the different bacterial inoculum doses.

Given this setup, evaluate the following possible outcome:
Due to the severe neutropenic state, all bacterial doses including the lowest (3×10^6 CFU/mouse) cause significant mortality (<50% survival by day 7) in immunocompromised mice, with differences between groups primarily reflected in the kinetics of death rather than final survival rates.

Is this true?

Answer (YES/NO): NO